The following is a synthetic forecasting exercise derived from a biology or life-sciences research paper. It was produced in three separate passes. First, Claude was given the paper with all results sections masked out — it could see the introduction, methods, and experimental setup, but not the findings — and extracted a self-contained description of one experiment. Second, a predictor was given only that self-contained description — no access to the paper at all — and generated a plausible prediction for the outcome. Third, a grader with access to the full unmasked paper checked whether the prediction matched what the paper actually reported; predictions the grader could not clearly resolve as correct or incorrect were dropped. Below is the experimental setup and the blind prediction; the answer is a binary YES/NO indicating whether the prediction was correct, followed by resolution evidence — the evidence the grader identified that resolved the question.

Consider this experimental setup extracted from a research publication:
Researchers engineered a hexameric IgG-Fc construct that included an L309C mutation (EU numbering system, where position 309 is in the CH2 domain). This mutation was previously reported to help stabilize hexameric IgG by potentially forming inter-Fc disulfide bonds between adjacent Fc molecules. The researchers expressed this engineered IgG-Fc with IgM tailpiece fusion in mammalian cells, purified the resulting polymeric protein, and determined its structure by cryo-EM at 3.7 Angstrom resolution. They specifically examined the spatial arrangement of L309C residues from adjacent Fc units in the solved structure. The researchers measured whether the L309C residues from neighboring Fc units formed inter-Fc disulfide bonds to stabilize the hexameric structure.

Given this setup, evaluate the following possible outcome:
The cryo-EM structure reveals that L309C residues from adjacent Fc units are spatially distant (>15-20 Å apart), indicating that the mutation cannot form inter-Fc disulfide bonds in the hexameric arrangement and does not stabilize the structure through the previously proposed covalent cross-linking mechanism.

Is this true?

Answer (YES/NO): NO